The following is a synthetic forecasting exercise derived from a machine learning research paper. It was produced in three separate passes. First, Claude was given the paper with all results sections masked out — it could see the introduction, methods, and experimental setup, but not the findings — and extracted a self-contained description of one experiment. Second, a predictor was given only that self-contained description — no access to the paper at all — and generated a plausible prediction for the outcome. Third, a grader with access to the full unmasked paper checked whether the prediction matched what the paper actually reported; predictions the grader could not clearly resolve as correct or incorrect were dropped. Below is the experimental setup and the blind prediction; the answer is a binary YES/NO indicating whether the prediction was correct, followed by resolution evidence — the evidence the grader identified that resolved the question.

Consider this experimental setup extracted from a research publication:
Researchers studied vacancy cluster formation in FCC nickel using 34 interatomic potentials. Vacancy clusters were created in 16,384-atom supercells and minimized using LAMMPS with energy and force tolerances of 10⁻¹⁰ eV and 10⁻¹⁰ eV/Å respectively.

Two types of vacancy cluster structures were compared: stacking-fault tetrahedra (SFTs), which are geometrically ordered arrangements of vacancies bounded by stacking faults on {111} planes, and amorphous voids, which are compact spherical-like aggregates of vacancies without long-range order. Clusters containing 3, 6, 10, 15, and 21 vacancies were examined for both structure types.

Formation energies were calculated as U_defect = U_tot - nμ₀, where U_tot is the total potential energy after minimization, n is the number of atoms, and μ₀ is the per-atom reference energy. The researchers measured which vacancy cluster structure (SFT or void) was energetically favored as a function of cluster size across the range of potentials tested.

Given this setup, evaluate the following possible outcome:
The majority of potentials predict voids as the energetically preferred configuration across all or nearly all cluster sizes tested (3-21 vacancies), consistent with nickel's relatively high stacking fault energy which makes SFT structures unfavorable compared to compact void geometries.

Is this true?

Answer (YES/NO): NO